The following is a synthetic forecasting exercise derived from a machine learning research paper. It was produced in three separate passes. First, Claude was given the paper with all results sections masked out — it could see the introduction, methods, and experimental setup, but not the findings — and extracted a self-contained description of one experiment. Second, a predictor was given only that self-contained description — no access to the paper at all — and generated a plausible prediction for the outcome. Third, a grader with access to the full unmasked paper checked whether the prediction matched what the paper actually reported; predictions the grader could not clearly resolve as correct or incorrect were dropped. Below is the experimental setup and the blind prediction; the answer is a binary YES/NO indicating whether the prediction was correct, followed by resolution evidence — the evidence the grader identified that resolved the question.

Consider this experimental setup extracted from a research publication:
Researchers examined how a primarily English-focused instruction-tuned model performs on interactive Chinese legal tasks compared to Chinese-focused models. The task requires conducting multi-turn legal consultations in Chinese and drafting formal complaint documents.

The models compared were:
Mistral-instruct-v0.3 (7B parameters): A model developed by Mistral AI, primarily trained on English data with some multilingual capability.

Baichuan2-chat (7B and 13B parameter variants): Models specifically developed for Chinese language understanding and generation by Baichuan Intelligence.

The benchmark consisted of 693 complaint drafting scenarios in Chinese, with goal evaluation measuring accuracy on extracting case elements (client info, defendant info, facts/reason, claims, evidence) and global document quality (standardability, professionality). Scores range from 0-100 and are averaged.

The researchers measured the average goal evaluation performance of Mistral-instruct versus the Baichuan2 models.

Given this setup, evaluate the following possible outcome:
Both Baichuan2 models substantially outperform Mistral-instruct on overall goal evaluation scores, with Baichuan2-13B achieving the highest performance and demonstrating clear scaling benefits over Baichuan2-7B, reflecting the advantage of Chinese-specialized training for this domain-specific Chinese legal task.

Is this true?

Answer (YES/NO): YES